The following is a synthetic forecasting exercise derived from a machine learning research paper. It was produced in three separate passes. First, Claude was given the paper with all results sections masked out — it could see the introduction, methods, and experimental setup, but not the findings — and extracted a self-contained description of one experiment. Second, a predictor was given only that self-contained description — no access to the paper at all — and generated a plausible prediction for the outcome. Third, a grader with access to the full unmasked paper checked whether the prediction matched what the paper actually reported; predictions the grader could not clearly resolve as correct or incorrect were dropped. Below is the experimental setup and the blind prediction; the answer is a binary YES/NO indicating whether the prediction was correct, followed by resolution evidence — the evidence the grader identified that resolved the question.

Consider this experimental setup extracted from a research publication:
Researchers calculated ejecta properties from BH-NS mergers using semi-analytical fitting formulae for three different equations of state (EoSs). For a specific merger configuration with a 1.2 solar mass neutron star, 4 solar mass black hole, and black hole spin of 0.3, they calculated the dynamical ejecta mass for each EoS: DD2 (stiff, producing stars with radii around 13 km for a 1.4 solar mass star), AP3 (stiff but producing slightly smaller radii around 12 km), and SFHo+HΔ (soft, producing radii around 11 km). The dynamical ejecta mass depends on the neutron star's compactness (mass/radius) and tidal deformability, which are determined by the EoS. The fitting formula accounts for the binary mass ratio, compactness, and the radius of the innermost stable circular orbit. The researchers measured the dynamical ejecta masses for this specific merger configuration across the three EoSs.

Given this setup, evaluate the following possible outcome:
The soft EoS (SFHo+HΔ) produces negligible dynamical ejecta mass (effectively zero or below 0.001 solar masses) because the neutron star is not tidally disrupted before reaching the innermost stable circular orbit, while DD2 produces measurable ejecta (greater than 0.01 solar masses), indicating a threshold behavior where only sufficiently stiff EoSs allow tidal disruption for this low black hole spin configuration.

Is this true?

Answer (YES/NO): NO